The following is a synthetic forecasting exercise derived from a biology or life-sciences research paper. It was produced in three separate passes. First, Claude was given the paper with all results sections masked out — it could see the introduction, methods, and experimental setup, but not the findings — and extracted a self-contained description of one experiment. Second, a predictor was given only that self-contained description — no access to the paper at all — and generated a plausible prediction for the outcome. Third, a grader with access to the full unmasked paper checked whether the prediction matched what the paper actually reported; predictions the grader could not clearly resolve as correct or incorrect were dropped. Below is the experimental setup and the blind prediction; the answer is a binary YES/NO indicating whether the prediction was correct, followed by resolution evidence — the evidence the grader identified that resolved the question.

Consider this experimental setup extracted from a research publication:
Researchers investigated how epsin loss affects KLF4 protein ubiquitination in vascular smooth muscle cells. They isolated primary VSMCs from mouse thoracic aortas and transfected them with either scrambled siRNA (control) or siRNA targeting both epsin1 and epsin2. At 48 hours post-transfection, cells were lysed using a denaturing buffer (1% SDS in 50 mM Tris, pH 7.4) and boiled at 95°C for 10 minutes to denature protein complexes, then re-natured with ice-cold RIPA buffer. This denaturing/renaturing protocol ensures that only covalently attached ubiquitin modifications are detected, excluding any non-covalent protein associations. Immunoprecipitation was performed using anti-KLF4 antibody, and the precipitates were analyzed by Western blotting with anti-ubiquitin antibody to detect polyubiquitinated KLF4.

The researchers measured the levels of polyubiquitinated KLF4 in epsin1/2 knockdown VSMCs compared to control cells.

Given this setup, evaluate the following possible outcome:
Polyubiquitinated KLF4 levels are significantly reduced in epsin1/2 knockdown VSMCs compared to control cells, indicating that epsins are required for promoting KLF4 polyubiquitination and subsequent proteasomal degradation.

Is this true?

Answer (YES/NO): NO